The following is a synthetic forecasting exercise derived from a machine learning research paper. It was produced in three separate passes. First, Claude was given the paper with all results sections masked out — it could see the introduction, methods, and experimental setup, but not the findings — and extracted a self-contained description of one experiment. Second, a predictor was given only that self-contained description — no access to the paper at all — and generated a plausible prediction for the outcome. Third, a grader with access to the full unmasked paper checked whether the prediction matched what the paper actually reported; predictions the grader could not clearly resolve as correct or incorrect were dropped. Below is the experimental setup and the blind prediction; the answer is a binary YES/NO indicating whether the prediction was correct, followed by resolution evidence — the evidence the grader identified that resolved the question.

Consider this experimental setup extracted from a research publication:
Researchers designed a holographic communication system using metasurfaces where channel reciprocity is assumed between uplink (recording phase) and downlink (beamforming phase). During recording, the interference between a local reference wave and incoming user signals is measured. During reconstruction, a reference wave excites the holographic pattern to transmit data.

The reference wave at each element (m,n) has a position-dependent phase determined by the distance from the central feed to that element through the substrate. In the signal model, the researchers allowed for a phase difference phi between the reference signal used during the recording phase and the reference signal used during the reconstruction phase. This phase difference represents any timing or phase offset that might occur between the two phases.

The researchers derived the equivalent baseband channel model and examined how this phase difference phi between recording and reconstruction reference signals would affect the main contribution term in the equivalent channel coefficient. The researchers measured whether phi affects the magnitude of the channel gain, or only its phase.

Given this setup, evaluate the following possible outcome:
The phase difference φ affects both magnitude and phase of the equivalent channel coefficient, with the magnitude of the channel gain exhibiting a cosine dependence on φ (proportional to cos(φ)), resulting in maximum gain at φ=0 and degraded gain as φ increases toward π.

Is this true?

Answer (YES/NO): NO